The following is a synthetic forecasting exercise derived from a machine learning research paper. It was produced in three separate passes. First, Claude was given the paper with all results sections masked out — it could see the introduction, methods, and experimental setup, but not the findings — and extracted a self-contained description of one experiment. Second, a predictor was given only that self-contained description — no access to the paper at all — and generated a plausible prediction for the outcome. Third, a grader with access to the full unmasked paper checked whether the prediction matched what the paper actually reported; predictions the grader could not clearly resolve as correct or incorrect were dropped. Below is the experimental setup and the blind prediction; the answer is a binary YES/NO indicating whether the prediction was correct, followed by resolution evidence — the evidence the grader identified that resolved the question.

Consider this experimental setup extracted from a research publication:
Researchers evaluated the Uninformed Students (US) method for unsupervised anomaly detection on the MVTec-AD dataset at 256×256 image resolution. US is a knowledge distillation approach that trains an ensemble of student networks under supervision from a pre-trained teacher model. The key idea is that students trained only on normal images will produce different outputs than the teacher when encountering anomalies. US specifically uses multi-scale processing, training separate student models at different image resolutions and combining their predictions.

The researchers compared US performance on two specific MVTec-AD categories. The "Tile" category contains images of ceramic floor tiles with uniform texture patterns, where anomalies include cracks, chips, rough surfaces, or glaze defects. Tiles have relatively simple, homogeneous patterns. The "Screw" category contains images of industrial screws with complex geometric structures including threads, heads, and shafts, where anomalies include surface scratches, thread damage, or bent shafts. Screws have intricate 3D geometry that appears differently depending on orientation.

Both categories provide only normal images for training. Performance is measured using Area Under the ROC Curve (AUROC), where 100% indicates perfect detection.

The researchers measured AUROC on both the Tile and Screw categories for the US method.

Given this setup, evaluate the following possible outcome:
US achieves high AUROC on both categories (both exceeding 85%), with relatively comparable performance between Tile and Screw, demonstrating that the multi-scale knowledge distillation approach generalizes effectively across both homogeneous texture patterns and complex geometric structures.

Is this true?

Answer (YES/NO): NO